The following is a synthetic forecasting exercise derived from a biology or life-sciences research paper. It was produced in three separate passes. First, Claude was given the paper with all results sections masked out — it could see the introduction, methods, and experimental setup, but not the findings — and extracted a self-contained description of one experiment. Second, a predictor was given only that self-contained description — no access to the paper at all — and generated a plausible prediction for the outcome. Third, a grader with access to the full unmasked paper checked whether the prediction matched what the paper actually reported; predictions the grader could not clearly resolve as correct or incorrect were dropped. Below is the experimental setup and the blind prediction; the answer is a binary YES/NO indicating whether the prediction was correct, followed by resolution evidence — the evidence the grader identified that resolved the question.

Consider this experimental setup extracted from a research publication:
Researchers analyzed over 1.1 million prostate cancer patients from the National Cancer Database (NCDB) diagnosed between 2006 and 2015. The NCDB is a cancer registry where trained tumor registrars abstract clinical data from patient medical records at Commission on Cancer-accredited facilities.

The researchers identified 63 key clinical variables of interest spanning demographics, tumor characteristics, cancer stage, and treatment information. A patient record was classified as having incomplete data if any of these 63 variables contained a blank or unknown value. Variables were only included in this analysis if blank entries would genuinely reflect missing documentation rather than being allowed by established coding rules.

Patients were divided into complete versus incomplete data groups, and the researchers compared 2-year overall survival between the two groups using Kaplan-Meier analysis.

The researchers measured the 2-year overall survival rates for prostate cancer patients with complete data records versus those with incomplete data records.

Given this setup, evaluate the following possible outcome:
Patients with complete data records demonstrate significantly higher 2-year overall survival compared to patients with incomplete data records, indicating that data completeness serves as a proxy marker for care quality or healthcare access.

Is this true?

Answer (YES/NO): YES